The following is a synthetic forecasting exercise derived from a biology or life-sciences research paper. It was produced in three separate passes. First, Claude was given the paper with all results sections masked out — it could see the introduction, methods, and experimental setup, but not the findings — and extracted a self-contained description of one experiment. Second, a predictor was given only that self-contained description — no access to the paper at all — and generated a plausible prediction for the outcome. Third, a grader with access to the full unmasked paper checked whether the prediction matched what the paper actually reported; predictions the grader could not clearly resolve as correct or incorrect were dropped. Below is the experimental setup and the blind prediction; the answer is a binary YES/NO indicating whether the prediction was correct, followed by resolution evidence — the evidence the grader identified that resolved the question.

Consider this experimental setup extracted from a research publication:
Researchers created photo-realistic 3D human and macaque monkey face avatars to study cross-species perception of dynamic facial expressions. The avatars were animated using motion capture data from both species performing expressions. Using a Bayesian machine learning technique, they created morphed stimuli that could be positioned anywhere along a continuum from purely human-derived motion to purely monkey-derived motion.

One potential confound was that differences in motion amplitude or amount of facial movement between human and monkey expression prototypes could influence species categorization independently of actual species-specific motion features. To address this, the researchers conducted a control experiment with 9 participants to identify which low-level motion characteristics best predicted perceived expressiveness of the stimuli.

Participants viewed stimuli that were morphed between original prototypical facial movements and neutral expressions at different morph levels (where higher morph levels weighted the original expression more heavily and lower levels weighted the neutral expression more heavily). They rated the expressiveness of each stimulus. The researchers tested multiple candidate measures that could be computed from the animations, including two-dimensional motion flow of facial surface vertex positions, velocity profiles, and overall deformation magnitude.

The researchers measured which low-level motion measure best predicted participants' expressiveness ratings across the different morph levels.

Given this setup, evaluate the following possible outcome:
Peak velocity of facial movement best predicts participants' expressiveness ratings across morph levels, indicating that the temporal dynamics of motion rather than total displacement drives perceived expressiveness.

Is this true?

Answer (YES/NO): NO